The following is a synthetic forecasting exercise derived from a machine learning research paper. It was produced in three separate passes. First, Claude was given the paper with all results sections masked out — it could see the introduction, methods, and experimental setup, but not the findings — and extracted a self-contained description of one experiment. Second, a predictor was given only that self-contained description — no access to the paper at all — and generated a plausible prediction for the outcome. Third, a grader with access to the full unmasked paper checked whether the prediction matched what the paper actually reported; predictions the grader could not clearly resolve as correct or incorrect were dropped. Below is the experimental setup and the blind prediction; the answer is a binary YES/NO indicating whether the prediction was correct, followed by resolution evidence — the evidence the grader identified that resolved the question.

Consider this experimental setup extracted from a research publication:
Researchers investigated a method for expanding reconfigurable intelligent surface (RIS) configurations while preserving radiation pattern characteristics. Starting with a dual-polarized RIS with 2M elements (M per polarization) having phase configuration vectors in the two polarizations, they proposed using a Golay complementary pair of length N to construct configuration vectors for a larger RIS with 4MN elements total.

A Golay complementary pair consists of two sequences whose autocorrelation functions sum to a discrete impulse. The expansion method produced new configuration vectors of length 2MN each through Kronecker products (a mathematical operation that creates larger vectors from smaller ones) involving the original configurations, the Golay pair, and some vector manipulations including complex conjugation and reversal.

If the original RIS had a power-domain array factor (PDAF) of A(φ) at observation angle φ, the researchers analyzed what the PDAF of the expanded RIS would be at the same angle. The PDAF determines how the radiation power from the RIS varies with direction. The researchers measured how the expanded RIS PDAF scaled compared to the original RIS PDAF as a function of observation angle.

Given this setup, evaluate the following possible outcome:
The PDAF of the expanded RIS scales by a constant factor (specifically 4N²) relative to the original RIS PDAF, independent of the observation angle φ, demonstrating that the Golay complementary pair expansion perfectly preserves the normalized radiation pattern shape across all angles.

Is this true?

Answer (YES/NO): NO